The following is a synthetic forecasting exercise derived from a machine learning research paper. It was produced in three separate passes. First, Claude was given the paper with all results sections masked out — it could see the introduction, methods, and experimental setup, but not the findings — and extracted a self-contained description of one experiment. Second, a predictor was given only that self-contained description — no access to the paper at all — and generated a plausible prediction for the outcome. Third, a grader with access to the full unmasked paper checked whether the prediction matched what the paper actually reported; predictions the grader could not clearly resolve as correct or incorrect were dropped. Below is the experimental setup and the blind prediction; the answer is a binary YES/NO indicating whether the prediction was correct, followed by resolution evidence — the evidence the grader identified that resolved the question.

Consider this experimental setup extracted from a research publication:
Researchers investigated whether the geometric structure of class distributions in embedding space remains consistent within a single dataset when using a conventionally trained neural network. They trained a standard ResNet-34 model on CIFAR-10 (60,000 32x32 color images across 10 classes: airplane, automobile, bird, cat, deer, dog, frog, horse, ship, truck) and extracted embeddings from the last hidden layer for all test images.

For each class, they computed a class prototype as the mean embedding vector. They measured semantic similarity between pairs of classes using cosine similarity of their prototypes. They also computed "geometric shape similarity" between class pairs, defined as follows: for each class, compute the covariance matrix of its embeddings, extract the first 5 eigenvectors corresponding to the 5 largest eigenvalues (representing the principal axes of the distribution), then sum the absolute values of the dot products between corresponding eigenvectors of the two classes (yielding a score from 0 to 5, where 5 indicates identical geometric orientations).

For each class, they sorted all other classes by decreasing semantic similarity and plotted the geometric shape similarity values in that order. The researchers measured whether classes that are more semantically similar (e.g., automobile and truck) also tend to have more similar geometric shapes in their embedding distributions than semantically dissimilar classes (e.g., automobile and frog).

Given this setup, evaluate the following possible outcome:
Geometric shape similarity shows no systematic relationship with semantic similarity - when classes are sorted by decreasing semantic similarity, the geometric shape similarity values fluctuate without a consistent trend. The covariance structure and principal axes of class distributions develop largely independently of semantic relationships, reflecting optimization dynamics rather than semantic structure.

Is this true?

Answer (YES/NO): NO